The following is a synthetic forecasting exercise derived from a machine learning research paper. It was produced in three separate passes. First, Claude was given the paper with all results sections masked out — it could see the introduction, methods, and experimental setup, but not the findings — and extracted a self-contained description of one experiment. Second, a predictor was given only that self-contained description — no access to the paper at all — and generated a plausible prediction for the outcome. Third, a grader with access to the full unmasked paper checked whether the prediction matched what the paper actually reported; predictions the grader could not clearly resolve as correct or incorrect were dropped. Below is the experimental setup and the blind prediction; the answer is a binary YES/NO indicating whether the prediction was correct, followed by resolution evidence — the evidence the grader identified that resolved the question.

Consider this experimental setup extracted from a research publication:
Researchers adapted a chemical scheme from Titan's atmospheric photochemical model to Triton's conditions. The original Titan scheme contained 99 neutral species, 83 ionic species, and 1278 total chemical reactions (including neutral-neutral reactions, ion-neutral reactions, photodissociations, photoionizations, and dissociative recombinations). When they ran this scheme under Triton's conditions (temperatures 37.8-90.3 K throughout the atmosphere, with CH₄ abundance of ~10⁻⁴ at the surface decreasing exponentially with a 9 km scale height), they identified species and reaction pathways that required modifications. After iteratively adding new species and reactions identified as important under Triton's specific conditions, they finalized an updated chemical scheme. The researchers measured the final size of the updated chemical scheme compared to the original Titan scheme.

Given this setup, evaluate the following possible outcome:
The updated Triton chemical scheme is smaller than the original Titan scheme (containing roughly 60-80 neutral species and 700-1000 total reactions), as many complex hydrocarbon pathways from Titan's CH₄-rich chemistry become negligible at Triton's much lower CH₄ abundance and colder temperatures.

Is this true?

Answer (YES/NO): NO